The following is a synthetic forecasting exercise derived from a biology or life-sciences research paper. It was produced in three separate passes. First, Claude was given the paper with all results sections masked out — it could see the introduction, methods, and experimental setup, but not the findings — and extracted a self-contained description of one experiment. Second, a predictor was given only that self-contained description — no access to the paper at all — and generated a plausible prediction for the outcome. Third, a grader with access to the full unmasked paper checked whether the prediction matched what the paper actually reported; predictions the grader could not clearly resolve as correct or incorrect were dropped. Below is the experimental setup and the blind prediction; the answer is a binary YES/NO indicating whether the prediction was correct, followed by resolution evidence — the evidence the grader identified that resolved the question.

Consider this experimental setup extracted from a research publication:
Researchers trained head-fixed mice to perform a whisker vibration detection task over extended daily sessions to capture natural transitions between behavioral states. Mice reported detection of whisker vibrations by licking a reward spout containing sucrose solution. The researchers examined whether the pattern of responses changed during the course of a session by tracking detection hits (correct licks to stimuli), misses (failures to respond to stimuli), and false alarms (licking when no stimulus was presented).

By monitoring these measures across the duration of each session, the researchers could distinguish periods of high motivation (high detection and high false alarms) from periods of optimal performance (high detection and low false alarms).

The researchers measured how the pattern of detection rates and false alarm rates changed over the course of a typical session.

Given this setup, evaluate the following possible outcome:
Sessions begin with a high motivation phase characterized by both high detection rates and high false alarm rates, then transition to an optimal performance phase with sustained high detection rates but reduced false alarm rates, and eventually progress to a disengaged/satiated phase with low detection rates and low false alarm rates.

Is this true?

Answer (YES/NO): NO